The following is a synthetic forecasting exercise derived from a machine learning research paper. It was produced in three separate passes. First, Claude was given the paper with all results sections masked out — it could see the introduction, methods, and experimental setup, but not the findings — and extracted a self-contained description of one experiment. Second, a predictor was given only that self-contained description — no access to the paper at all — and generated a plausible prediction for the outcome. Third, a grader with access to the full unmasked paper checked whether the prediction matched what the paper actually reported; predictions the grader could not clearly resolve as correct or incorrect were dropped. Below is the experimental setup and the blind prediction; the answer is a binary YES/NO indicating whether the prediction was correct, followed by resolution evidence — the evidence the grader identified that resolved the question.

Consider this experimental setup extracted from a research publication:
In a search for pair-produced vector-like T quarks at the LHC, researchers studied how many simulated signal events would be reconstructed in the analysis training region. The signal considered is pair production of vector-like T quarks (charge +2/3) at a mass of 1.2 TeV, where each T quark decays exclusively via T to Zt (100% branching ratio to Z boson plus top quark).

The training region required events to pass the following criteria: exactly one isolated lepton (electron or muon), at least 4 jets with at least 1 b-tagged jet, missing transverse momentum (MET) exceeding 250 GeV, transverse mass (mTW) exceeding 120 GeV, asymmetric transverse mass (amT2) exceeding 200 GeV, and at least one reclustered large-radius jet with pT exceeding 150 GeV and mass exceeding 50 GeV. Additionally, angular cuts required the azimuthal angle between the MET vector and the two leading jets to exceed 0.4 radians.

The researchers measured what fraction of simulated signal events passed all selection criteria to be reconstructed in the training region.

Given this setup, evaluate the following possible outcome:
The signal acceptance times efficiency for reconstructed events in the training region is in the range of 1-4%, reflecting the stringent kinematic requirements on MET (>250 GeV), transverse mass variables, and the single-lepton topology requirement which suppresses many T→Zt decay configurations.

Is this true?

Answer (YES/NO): YES